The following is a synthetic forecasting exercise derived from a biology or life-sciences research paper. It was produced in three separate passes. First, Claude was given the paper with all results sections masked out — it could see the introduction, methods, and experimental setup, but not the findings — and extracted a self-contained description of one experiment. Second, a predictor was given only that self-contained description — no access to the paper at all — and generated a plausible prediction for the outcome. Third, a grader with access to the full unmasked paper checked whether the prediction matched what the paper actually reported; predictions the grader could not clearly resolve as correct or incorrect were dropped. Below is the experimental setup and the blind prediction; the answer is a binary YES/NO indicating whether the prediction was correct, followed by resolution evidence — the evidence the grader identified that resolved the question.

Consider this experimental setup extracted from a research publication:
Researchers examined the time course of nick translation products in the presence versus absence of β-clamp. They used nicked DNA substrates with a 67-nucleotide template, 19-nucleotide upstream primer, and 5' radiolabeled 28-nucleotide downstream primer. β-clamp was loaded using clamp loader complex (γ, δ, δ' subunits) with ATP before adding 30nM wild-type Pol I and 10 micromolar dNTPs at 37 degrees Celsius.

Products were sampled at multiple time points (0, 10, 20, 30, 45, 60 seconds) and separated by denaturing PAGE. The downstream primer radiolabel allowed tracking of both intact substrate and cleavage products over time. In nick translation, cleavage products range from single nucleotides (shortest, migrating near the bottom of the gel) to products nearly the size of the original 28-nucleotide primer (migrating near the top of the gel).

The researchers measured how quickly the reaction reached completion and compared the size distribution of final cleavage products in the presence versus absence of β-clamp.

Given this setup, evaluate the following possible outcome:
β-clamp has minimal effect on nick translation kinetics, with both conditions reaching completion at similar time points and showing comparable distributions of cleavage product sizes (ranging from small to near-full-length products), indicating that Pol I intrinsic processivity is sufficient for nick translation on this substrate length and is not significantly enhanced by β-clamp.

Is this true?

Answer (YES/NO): NO